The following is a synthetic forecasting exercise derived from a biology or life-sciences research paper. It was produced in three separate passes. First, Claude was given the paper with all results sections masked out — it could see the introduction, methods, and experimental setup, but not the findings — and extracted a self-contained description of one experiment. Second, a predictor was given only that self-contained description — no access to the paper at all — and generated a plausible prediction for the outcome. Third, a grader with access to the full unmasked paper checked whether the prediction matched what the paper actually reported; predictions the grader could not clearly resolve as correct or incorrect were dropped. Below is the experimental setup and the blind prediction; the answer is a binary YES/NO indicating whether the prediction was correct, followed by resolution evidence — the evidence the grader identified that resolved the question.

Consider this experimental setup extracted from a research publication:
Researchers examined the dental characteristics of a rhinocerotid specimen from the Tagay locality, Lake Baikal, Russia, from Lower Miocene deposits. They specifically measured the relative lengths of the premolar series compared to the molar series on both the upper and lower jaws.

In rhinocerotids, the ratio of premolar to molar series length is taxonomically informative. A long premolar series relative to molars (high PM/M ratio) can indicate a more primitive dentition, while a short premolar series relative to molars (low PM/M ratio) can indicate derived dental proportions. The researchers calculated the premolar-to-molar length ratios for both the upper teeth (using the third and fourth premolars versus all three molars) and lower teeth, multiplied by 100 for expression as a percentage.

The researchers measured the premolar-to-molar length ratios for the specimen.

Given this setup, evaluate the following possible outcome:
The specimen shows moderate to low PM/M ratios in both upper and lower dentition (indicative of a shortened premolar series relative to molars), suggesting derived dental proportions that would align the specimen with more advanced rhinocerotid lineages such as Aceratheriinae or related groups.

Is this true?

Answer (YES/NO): NO